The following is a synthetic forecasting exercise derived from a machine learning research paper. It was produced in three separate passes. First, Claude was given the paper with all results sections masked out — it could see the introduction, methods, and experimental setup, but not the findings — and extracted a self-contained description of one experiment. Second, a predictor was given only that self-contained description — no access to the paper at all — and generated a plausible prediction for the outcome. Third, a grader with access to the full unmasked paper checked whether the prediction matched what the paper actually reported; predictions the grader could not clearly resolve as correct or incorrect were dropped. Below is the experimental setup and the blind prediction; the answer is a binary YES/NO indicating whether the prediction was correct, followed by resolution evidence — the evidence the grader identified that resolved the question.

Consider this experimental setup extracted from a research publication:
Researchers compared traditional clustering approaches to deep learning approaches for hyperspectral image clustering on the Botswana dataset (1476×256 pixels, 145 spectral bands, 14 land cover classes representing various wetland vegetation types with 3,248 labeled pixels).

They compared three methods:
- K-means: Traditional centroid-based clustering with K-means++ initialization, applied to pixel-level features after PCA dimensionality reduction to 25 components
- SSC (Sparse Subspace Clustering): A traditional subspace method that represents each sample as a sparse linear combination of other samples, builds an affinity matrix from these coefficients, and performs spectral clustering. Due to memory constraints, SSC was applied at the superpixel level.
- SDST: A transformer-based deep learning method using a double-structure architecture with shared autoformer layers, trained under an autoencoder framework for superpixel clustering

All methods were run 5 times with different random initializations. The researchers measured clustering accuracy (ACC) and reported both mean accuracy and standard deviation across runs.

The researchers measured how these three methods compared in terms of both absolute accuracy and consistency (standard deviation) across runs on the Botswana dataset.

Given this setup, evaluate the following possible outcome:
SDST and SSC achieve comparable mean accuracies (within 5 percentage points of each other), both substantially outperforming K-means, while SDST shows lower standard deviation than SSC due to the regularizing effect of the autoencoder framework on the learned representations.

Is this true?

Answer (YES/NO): NO